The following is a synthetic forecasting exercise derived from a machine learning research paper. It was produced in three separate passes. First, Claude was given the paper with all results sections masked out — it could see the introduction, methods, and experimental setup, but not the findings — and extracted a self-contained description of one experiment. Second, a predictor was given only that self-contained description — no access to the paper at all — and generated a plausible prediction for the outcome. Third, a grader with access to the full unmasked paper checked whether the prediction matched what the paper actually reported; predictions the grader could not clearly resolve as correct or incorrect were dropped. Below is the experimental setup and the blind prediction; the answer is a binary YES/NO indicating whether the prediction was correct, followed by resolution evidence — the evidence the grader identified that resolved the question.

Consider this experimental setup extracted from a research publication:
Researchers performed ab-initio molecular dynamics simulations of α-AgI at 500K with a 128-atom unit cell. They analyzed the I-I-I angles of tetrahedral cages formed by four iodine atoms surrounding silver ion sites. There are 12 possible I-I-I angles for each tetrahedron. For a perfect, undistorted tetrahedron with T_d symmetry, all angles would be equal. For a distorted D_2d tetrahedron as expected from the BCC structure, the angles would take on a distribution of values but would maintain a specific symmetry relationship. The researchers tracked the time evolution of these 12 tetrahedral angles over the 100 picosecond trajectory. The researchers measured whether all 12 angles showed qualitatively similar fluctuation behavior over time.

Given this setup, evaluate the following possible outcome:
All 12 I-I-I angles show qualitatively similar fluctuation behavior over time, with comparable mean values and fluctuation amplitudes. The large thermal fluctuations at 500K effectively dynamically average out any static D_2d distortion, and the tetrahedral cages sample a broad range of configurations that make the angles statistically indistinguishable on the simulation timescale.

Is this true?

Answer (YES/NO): NO